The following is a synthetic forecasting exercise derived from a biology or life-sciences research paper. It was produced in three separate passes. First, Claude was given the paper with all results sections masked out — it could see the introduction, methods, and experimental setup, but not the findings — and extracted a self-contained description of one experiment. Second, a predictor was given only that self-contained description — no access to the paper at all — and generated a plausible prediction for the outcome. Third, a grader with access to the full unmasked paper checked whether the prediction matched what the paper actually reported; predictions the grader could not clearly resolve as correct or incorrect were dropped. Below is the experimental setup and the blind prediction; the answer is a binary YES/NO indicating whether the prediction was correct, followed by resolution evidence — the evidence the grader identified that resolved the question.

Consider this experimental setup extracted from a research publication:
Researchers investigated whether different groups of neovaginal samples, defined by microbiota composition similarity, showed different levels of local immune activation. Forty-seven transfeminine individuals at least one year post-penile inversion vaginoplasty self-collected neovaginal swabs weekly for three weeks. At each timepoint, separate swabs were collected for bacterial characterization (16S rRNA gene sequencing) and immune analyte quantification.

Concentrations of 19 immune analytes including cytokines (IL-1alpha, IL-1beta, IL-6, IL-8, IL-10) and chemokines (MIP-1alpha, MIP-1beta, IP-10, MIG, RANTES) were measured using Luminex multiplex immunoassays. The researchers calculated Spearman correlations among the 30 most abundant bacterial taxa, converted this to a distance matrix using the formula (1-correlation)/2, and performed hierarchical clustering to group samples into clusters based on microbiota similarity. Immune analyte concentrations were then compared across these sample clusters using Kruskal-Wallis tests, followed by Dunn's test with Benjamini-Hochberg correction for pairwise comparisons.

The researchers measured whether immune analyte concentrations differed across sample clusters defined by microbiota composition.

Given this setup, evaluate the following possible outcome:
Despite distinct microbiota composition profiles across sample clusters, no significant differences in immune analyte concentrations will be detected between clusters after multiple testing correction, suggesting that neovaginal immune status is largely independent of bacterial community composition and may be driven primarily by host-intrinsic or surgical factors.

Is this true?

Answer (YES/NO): NO